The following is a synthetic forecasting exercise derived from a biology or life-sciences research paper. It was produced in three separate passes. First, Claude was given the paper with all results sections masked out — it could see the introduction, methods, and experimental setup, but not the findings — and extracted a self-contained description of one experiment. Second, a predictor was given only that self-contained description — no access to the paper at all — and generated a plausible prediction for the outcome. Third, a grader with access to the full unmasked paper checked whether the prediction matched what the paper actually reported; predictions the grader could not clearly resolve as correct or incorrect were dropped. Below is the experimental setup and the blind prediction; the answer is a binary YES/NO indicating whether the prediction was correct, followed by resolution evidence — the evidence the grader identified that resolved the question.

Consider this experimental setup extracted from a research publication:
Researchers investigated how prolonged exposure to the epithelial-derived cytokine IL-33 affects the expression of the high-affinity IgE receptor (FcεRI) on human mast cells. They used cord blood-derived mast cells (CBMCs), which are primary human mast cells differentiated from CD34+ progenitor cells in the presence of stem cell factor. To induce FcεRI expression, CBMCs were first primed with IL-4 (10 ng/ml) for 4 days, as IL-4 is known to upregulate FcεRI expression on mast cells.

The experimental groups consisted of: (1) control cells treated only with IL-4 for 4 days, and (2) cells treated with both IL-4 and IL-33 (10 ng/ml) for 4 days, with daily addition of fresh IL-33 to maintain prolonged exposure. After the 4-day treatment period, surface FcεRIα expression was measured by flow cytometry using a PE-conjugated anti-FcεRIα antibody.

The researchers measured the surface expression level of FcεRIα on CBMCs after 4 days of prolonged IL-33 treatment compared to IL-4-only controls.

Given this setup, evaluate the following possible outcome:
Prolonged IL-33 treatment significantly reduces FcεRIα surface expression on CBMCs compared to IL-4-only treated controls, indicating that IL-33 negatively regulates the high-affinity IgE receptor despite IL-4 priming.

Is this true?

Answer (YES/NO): YES